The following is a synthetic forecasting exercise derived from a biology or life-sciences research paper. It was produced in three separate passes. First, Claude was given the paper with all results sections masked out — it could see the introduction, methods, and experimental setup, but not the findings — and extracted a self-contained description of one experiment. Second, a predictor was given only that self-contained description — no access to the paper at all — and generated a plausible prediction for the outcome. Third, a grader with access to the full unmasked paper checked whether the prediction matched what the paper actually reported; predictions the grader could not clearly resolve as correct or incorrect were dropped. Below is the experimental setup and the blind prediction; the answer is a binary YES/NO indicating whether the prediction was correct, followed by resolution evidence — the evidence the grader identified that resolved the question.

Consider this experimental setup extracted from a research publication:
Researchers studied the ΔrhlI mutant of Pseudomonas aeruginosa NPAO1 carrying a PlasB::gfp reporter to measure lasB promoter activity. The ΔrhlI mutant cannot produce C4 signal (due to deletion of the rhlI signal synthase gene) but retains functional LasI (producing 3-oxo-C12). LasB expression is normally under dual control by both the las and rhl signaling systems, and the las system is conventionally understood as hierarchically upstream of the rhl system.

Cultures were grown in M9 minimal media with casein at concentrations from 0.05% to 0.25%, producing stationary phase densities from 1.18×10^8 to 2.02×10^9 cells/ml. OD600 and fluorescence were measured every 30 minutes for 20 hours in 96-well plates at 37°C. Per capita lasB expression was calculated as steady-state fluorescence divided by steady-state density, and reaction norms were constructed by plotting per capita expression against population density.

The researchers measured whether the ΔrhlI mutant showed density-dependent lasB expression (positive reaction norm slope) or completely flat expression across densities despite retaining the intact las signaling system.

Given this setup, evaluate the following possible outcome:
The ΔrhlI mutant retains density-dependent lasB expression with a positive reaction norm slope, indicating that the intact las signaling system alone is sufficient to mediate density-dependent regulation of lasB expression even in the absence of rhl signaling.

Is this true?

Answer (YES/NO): YES